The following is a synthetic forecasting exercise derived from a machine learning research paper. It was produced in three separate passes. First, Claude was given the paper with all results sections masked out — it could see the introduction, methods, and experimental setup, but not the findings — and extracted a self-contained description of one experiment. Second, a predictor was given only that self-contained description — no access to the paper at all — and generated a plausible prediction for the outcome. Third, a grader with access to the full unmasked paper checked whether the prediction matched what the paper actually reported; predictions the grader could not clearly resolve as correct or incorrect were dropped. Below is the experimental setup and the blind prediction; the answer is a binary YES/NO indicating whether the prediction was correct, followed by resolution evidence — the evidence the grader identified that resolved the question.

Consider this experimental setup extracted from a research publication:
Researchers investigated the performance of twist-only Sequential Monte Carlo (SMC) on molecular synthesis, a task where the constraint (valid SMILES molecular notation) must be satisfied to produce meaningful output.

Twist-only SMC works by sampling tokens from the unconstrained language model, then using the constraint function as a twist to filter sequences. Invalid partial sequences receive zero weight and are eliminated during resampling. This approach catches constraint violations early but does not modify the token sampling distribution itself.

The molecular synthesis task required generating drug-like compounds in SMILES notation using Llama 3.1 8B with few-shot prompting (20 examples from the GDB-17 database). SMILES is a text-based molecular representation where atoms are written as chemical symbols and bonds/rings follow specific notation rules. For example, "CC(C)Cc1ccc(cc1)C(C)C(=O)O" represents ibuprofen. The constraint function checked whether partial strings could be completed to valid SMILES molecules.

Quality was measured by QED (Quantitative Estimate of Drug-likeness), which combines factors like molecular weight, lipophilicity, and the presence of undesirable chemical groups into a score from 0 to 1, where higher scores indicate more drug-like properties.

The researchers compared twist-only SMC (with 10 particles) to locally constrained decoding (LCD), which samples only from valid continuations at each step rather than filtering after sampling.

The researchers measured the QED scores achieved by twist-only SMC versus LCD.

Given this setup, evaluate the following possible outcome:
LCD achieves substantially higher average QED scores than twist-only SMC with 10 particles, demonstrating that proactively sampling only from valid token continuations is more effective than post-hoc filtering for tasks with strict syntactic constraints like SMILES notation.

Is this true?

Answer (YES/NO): NO